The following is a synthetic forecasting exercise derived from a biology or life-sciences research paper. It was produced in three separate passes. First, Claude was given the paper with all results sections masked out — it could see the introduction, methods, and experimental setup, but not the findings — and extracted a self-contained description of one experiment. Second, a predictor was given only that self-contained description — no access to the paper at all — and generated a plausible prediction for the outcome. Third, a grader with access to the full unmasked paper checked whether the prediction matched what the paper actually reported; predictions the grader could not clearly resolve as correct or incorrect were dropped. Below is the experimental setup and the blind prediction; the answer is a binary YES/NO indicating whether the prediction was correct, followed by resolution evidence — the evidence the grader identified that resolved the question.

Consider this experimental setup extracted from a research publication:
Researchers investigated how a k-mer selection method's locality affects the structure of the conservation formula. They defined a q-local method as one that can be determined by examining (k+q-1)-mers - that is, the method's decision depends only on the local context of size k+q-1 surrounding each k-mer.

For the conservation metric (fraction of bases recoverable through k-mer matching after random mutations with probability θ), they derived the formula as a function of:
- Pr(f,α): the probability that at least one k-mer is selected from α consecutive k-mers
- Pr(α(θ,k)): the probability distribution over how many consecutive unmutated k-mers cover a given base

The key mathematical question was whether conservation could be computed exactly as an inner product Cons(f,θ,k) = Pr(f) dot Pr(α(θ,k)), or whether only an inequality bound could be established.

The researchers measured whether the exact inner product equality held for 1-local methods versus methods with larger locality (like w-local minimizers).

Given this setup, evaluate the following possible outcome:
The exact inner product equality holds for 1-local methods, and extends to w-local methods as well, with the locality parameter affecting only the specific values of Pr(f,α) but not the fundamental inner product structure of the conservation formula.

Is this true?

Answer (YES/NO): NO